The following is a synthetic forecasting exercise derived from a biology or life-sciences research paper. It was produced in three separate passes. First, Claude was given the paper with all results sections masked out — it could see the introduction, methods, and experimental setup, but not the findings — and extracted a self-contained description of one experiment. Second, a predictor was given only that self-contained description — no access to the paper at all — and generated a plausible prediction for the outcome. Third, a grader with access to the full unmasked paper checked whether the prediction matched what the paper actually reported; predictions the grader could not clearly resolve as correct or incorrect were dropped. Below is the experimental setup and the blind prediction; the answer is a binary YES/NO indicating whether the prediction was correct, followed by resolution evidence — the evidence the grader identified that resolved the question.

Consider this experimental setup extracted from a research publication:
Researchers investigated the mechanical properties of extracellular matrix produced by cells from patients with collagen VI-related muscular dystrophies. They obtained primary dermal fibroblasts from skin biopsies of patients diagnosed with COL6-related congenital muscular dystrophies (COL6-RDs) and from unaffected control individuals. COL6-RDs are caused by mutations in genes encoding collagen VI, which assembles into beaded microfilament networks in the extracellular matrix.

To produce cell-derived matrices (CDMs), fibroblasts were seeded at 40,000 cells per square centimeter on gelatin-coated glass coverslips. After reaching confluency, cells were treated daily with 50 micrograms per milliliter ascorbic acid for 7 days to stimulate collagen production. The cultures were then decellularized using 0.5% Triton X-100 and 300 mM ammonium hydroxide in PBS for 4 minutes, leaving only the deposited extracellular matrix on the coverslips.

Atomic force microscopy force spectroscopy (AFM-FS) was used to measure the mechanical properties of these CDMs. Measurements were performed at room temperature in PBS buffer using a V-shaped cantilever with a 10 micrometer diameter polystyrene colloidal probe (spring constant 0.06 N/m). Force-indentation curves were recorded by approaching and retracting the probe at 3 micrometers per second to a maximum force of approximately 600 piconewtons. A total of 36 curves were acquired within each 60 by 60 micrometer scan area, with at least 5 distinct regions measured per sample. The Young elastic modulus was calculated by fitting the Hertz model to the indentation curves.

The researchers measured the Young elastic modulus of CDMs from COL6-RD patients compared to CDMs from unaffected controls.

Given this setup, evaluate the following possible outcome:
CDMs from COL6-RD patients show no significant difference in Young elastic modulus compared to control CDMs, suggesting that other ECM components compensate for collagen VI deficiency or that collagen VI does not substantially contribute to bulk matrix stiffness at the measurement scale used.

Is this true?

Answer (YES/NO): NO